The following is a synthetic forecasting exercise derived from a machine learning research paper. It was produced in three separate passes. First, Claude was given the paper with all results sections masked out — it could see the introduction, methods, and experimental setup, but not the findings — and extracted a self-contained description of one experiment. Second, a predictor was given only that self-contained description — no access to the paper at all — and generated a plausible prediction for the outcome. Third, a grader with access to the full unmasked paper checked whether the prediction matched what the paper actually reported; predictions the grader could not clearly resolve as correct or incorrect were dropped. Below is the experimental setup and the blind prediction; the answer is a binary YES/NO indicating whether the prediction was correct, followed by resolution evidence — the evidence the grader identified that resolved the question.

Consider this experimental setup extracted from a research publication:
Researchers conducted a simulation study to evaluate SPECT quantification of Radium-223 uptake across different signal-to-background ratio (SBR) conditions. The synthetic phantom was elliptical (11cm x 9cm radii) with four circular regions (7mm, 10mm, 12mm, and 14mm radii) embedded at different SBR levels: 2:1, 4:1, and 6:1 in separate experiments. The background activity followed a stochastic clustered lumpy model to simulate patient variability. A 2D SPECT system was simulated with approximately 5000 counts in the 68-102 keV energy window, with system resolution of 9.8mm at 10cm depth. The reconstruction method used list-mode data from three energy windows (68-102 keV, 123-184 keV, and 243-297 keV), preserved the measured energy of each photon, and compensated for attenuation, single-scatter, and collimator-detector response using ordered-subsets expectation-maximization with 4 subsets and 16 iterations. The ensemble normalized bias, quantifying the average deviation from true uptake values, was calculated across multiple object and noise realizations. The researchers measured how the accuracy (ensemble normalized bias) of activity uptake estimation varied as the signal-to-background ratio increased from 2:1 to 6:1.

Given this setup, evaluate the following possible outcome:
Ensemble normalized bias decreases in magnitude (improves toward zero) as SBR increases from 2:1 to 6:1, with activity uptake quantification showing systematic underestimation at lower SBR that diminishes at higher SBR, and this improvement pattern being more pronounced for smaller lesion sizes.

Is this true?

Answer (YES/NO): NO